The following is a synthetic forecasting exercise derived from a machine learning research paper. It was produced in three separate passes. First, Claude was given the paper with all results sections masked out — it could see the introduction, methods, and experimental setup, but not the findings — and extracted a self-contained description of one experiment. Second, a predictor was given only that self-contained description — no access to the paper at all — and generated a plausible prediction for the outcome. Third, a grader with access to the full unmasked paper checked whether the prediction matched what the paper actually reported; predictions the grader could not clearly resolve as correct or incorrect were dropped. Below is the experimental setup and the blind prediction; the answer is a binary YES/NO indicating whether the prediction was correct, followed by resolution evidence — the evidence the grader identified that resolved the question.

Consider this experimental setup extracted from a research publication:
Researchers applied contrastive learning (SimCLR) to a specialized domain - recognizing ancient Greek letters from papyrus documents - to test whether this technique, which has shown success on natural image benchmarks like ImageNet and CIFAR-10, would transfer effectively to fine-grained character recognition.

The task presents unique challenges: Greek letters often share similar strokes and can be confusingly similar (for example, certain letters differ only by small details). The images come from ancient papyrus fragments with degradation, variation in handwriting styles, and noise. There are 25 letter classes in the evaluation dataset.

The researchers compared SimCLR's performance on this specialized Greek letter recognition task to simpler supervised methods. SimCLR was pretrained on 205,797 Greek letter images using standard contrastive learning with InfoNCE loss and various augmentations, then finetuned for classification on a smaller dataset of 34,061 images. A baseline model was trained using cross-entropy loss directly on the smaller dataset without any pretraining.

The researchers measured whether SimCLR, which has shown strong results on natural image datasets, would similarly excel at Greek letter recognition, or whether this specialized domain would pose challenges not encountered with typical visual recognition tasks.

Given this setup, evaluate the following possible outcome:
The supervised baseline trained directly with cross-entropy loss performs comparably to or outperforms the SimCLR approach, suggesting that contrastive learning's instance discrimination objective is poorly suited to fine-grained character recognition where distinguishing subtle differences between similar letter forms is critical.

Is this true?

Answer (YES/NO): YES